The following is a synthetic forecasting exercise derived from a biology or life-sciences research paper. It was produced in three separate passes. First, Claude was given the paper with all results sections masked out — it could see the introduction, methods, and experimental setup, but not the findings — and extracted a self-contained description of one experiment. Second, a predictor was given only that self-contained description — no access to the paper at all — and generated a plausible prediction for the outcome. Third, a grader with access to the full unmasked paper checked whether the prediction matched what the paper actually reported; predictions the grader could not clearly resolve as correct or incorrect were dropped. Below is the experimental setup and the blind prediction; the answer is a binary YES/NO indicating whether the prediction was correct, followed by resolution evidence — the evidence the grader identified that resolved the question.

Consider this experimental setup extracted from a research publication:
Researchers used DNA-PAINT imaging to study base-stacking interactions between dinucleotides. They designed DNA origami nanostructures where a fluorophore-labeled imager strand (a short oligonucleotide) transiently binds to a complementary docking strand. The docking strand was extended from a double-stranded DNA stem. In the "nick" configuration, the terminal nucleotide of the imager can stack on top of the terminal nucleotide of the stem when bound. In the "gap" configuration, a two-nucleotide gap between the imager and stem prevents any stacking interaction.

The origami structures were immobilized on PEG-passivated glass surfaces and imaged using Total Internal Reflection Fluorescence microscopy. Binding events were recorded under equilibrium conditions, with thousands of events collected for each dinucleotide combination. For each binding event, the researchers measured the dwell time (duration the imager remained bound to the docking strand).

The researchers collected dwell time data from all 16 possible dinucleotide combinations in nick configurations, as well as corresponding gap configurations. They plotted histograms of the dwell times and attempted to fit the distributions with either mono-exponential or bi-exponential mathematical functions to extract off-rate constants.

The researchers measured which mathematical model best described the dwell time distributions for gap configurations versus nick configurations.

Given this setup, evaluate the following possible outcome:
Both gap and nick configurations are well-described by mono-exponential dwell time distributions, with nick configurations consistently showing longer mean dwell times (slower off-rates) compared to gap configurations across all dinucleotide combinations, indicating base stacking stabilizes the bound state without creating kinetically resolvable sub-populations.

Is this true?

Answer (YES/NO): NO